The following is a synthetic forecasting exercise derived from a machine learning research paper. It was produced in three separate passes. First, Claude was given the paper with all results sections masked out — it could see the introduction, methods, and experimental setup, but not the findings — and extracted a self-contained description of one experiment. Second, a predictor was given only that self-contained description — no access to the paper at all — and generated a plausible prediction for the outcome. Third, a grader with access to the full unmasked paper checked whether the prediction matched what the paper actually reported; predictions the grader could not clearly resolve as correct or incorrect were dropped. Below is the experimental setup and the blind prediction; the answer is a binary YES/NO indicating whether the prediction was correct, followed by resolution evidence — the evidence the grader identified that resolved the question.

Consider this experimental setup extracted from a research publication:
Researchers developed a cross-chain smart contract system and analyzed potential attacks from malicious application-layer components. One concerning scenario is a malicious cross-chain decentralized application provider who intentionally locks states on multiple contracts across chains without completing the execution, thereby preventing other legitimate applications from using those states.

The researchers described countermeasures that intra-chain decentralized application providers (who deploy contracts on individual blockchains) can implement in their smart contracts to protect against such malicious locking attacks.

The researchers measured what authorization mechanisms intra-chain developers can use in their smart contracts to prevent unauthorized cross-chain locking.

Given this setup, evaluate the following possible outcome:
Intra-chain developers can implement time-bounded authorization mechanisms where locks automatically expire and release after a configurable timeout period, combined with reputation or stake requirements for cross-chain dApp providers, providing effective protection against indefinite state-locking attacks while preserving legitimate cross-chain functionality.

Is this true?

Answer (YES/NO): NO